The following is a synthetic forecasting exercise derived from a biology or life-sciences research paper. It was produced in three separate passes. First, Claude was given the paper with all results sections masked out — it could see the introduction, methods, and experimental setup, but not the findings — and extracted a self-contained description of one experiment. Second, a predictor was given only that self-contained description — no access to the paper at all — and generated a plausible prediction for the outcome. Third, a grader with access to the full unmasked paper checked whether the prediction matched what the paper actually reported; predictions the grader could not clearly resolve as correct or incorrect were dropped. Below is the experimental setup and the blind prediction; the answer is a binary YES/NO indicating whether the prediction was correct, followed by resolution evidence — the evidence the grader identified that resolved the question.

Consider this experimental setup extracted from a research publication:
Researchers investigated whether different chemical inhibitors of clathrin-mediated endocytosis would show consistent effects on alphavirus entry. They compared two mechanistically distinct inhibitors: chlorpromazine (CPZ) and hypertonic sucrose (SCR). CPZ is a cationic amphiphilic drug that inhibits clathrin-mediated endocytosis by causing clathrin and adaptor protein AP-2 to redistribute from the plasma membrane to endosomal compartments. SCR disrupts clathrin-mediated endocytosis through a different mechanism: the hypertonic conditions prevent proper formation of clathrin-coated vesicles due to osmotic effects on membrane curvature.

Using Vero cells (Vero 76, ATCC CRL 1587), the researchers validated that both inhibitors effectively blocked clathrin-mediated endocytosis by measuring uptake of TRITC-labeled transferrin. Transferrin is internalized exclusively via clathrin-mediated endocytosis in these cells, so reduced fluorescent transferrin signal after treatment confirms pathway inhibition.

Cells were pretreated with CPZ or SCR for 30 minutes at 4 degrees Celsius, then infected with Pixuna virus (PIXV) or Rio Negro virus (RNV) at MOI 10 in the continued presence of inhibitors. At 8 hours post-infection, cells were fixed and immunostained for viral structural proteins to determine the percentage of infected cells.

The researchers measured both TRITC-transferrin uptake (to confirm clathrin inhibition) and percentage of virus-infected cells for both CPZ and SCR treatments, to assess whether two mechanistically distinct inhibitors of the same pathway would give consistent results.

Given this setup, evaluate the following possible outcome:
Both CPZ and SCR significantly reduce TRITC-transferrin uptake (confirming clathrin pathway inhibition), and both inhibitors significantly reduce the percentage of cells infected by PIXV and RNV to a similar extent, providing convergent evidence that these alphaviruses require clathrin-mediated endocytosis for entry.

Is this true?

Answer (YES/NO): NO